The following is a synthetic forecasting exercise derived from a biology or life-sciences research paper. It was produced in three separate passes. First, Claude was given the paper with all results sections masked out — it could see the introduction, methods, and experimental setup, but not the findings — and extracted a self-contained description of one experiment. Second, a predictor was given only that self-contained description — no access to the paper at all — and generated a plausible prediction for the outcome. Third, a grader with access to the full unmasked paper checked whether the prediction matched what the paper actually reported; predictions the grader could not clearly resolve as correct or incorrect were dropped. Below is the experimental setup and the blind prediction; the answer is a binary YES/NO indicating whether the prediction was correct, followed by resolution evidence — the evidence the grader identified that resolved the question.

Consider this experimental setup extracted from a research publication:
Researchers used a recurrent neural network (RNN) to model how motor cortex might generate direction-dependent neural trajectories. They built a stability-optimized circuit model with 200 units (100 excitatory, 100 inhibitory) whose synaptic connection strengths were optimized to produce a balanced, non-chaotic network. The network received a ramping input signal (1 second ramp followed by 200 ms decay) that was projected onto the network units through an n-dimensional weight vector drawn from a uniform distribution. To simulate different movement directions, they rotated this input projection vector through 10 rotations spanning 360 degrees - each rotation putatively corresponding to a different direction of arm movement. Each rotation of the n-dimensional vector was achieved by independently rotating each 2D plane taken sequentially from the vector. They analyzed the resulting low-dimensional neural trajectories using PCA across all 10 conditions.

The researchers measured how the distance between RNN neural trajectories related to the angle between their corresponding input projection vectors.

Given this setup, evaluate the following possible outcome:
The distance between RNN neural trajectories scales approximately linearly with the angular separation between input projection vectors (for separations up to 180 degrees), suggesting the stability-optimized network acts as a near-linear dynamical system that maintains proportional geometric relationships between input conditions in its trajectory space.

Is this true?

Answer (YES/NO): YES